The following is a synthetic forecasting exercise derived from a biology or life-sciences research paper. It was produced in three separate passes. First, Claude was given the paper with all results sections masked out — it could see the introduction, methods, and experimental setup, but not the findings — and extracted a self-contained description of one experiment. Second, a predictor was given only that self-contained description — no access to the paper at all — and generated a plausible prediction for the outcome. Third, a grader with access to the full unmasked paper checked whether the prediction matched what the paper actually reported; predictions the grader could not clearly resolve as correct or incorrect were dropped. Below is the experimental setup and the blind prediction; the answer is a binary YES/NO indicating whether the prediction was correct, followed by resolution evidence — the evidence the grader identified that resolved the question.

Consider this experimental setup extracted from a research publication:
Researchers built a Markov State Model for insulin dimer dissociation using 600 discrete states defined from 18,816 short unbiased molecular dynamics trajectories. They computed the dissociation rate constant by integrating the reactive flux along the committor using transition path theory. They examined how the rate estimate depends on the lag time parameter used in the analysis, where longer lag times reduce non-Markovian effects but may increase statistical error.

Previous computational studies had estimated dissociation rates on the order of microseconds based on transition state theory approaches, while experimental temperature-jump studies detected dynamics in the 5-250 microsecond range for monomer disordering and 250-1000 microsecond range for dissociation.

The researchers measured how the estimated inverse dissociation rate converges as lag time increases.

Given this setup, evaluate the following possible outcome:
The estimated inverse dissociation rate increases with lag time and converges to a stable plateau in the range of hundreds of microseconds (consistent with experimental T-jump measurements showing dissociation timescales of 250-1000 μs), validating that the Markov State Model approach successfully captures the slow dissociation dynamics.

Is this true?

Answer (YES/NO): NO